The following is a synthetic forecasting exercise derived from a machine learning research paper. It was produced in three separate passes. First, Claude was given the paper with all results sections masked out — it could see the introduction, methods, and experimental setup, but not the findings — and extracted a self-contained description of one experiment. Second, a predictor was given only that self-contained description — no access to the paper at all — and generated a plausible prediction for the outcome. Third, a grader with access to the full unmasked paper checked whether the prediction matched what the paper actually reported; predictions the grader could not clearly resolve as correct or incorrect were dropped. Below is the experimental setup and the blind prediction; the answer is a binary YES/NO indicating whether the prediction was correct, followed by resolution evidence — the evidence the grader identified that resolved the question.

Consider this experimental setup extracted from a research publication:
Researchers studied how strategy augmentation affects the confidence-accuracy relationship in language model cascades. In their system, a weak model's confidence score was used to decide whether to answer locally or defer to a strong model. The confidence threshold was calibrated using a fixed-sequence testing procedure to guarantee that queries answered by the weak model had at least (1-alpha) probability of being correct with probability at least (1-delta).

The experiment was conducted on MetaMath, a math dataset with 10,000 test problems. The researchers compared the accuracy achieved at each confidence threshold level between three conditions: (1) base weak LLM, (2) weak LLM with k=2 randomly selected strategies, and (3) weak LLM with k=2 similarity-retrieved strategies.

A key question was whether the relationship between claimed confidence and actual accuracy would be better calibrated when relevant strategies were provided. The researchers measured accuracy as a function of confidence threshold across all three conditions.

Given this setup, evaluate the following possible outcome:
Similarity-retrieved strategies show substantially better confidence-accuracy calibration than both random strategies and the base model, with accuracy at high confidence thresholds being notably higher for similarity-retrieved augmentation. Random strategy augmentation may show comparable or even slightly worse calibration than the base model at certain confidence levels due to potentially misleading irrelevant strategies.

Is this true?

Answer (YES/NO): NO